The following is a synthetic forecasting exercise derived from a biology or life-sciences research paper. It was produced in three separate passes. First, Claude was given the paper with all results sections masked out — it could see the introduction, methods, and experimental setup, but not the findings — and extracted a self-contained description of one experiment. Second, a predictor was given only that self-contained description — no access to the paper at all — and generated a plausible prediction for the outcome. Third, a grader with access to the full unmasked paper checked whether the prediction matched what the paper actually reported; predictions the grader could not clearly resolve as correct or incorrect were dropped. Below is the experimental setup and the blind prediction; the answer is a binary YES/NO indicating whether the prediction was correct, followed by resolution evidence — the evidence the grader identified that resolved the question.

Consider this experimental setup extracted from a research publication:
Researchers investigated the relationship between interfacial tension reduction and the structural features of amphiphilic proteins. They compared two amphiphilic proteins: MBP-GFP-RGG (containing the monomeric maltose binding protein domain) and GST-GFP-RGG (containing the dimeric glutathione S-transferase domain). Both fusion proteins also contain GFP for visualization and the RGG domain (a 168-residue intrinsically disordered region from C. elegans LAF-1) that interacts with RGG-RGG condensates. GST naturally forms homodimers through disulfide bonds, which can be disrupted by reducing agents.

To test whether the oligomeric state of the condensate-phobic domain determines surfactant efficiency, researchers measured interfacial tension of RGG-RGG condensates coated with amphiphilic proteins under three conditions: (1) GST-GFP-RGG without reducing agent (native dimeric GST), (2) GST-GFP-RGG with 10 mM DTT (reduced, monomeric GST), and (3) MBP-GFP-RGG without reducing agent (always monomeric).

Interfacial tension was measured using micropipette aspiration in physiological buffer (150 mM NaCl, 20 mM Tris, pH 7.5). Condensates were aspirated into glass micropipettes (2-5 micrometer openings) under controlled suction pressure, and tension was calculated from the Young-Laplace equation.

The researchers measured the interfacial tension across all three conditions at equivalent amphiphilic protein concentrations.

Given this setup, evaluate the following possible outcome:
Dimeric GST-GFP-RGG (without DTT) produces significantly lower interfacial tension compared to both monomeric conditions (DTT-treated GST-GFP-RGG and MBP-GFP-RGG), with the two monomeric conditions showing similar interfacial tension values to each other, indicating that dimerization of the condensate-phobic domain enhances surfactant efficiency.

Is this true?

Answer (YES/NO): YES